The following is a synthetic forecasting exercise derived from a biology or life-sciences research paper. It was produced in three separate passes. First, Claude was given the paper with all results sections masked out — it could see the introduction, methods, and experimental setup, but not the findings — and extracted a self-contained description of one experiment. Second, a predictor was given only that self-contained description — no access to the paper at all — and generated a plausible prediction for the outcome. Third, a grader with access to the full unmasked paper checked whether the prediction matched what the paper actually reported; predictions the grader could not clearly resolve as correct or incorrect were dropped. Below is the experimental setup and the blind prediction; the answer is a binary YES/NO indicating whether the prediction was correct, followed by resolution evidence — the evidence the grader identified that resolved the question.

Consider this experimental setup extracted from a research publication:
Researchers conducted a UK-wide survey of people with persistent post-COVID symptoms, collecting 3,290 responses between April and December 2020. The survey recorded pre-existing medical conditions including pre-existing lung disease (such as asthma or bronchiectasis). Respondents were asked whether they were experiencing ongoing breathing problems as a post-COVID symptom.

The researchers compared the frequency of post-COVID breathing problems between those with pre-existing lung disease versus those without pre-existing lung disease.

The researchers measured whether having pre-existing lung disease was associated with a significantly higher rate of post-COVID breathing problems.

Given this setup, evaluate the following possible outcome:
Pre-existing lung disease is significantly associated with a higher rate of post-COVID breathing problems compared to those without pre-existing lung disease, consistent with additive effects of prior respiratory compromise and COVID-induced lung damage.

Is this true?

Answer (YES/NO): YES